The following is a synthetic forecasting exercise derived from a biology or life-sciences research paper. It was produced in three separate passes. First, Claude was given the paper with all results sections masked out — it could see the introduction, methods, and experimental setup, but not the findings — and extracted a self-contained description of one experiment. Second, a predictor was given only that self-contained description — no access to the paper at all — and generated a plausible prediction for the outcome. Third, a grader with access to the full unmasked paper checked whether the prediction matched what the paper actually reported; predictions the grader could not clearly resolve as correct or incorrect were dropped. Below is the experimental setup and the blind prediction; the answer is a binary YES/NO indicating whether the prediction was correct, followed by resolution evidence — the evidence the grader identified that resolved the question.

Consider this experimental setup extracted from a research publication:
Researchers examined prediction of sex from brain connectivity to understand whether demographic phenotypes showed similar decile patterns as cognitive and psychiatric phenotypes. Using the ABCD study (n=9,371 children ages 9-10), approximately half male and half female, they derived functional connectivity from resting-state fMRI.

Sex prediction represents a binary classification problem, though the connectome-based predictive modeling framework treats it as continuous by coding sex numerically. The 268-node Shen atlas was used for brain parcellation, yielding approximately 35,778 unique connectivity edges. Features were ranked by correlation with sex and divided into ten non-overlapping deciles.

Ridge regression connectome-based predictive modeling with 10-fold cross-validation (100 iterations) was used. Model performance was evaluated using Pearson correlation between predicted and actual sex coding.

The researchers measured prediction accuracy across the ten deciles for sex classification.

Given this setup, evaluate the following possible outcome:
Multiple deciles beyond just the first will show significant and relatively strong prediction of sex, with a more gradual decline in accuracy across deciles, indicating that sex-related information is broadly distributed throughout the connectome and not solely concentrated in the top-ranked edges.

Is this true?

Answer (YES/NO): YES